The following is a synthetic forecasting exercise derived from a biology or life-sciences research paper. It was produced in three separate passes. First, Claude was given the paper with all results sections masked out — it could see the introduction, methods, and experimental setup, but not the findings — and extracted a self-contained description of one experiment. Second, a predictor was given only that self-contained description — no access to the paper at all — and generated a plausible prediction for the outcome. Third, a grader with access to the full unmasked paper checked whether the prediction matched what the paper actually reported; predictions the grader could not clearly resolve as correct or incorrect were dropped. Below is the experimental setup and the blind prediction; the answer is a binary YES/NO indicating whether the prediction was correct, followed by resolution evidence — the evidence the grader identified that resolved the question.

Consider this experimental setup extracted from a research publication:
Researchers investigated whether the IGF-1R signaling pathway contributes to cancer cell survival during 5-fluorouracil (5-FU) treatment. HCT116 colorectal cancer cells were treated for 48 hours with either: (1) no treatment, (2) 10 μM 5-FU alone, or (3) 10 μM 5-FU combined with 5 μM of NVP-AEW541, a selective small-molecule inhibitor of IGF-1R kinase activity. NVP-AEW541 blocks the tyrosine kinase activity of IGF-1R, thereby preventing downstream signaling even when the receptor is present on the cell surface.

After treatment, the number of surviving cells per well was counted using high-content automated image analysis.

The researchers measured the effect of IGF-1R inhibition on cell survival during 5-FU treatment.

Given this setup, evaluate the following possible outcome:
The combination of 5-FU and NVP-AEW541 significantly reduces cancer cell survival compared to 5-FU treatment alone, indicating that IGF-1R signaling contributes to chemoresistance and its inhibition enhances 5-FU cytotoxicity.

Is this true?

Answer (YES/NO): YES